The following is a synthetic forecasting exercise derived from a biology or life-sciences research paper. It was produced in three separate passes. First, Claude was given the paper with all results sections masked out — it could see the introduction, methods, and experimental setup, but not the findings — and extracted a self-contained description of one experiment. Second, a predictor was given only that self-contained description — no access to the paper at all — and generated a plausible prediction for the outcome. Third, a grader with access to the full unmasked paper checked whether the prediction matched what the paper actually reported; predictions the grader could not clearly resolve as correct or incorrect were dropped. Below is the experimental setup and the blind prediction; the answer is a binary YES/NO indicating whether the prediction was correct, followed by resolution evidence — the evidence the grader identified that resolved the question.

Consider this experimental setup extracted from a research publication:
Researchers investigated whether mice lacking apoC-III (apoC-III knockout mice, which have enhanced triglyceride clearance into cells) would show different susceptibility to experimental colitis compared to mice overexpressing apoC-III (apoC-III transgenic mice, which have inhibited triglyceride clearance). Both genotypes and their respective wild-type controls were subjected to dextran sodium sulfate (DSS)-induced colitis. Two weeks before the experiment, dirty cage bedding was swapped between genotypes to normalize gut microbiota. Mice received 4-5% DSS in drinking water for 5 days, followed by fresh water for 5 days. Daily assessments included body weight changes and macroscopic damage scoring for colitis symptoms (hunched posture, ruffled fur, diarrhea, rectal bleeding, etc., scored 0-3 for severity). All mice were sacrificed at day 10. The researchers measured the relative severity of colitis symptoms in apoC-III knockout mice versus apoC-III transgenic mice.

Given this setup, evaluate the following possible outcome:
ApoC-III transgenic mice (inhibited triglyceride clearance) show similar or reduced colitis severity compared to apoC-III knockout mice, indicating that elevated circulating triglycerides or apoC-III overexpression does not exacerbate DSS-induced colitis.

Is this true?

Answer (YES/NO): YES